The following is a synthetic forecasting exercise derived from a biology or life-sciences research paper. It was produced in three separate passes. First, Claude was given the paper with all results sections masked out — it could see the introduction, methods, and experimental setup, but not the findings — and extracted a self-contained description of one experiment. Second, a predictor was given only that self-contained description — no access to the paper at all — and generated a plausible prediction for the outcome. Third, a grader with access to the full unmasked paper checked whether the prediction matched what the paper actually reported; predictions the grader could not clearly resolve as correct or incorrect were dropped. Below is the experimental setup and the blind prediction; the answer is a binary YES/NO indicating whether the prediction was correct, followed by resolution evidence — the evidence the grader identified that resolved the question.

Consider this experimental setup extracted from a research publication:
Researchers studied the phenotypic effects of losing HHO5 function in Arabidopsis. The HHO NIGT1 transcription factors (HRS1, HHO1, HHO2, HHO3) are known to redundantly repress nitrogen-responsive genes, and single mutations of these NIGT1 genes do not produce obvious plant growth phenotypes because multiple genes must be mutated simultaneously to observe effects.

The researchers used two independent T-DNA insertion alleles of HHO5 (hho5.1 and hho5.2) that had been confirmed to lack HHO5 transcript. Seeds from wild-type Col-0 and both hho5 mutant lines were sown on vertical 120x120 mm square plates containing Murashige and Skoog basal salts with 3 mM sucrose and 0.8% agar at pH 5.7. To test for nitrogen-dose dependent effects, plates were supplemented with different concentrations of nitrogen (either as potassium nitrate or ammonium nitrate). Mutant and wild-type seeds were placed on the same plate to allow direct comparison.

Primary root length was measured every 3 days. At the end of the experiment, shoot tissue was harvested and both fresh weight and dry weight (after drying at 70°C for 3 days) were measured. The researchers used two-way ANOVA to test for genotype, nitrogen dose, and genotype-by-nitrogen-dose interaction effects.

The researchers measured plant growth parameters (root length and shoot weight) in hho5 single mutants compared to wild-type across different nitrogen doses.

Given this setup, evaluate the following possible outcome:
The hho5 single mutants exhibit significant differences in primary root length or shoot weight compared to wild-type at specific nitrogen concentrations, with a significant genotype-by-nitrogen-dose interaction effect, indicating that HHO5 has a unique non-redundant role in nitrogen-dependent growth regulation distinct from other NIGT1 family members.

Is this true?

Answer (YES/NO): YES